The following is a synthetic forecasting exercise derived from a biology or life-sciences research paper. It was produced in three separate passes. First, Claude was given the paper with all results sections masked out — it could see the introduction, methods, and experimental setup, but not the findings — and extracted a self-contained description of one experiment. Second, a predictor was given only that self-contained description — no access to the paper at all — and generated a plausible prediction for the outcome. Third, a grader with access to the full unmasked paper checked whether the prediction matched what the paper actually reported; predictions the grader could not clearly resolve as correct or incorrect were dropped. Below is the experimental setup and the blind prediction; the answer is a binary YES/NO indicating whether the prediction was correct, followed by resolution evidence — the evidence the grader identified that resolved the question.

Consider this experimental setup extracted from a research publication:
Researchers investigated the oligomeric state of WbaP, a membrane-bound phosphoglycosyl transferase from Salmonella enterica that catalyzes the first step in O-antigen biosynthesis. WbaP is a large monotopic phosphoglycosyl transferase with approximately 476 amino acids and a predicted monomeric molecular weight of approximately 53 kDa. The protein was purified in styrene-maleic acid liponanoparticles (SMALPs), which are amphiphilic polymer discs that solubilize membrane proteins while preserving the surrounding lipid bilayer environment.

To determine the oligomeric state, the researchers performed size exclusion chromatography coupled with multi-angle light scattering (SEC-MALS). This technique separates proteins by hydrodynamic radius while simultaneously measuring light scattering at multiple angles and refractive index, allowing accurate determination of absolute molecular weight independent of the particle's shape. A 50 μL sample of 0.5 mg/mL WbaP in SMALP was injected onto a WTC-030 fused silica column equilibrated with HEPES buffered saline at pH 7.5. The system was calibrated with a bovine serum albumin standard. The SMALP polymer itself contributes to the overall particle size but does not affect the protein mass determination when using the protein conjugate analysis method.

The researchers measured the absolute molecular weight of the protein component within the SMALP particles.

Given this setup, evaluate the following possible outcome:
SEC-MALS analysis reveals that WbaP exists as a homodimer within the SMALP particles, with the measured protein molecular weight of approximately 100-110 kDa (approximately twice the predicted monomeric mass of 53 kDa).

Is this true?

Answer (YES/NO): NO